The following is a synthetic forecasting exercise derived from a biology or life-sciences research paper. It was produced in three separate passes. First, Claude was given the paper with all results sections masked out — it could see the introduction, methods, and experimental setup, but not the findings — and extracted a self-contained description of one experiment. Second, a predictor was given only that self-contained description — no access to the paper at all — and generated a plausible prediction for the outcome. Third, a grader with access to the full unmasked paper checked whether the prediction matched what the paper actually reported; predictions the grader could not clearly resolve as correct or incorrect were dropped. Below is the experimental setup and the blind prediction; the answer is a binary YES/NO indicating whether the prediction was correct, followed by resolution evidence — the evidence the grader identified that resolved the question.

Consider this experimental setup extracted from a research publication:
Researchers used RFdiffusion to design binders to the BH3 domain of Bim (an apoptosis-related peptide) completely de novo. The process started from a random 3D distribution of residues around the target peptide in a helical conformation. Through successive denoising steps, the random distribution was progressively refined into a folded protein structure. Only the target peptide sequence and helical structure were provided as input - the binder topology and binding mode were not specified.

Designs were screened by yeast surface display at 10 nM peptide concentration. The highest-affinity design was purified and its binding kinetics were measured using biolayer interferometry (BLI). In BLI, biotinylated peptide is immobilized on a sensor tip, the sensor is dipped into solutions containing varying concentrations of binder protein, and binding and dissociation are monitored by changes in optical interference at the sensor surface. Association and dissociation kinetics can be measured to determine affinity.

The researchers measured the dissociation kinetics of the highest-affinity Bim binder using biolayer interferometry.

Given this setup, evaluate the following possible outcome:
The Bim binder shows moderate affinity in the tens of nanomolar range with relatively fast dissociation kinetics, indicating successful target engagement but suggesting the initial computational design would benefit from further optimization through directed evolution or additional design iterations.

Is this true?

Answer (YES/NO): NO